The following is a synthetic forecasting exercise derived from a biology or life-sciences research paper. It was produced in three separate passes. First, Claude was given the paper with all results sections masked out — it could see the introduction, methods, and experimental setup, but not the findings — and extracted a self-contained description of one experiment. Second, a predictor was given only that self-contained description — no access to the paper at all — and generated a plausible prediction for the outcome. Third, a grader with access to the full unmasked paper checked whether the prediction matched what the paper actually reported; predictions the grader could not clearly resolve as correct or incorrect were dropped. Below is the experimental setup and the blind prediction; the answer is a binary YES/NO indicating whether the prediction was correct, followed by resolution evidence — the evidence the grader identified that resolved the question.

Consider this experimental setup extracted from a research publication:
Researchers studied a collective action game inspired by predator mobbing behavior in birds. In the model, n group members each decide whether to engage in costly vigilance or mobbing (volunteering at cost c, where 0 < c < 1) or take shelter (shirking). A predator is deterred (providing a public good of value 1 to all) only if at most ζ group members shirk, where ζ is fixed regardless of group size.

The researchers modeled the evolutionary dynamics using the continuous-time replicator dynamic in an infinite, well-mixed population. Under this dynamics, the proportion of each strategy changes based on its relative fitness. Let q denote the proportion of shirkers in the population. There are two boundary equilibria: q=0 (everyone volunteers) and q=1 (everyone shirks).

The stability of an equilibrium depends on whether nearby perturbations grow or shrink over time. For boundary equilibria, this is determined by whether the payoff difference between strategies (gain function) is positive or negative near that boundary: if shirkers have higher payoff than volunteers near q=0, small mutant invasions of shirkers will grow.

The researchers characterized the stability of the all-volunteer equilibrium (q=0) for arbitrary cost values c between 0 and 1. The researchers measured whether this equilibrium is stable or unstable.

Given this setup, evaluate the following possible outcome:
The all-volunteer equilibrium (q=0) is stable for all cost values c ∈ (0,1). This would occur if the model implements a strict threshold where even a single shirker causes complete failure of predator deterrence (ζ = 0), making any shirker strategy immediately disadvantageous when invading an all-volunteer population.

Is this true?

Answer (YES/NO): NO